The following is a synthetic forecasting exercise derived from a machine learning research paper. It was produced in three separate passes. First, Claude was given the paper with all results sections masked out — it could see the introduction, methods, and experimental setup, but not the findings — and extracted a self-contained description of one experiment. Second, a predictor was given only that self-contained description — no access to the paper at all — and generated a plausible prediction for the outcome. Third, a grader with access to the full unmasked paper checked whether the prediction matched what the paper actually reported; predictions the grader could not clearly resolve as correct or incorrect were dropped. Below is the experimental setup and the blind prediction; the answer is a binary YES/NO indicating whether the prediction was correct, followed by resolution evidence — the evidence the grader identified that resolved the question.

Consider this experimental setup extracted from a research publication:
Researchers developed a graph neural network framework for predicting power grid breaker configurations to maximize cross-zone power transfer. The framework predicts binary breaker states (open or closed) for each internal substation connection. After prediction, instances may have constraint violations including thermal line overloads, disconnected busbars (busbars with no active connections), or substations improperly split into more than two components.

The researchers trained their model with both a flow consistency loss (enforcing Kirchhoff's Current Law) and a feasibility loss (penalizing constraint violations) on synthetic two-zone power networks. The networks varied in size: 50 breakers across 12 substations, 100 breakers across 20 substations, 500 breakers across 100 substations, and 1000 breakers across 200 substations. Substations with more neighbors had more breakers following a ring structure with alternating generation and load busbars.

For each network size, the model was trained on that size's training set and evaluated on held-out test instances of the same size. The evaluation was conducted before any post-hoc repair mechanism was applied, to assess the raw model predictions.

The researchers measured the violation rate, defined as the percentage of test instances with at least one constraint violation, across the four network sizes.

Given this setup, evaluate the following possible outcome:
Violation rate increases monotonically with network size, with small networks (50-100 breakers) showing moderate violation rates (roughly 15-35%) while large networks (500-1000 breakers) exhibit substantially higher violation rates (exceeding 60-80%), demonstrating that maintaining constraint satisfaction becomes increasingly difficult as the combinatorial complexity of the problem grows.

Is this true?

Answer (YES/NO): NO